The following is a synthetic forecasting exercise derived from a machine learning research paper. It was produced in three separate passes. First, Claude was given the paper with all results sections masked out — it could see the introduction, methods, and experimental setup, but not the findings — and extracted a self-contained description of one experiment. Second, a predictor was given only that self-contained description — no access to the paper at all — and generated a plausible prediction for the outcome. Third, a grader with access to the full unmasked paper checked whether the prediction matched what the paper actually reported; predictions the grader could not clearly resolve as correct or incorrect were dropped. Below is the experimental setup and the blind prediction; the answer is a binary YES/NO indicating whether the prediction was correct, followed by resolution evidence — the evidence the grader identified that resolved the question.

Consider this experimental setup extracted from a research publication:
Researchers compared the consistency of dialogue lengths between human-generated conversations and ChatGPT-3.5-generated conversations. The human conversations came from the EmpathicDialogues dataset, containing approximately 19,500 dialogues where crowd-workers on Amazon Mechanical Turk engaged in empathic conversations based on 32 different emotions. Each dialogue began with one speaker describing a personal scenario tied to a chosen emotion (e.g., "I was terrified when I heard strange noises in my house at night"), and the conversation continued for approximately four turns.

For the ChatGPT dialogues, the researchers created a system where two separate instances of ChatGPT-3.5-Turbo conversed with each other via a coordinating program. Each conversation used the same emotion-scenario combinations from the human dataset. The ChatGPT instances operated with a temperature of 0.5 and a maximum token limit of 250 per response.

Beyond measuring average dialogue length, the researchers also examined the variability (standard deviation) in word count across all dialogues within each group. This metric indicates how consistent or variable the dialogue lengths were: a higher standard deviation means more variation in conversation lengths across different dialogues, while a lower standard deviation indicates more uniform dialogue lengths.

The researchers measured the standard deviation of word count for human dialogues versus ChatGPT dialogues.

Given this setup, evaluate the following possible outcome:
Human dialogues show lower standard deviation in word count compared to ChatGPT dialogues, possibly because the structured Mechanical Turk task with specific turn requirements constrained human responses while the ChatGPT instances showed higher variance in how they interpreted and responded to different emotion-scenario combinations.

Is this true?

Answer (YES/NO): NO